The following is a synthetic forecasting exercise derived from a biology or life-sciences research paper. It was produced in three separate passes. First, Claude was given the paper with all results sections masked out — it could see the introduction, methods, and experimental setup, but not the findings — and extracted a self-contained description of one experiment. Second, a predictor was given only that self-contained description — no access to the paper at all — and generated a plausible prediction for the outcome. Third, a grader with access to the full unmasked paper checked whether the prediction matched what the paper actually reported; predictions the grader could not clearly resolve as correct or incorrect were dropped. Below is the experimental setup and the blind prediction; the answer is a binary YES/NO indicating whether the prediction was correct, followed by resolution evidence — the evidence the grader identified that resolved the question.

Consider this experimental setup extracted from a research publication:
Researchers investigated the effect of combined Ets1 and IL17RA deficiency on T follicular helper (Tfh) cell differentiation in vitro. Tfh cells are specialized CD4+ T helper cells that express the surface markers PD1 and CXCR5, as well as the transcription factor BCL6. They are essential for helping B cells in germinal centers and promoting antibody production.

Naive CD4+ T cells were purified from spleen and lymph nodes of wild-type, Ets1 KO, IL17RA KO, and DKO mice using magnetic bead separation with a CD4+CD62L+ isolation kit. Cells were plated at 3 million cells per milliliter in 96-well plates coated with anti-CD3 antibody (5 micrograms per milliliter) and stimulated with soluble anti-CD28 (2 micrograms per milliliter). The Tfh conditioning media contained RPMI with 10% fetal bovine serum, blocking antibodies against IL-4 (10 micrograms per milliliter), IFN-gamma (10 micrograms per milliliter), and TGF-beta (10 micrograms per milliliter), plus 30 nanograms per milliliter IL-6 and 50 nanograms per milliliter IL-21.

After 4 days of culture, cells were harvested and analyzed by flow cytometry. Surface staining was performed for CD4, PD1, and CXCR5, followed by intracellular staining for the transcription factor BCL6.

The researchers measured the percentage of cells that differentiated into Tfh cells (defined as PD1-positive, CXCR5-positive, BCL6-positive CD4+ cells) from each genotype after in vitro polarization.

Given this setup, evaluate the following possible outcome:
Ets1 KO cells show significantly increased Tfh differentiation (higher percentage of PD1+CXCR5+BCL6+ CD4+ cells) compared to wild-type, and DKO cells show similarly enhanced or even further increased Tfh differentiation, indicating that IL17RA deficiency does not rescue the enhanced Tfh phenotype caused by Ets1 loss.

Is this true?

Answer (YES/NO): YES